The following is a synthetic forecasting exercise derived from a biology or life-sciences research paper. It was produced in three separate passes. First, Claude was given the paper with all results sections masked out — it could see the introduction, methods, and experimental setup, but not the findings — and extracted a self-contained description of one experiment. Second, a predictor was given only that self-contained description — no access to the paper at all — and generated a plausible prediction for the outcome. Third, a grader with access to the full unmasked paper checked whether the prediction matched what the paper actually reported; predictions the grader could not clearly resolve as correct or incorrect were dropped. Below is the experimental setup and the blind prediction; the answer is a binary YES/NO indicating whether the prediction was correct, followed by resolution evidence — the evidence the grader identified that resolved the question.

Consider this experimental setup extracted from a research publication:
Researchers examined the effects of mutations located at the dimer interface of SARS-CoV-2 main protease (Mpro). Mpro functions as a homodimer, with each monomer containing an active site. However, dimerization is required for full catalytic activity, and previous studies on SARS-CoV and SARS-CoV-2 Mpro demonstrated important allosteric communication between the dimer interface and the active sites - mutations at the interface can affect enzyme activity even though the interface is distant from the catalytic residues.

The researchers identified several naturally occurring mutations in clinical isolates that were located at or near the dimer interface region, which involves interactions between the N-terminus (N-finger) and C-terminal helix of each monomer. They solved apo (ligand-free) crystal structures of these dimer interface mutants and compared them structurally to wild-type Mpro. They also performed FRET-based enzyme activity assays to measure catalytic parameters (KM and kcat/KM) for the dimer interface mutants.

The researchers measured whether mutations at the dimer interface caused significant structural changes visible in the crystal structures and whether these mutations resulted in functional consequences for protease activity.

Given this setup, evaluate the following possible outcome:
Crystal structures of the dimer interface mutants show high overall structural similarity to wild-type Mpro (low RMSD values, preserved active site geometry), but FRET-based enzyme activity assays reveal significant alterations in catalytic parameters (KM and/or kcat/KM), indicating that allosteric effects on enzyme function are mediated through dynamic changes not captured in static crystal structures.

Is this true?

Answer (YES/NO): NO